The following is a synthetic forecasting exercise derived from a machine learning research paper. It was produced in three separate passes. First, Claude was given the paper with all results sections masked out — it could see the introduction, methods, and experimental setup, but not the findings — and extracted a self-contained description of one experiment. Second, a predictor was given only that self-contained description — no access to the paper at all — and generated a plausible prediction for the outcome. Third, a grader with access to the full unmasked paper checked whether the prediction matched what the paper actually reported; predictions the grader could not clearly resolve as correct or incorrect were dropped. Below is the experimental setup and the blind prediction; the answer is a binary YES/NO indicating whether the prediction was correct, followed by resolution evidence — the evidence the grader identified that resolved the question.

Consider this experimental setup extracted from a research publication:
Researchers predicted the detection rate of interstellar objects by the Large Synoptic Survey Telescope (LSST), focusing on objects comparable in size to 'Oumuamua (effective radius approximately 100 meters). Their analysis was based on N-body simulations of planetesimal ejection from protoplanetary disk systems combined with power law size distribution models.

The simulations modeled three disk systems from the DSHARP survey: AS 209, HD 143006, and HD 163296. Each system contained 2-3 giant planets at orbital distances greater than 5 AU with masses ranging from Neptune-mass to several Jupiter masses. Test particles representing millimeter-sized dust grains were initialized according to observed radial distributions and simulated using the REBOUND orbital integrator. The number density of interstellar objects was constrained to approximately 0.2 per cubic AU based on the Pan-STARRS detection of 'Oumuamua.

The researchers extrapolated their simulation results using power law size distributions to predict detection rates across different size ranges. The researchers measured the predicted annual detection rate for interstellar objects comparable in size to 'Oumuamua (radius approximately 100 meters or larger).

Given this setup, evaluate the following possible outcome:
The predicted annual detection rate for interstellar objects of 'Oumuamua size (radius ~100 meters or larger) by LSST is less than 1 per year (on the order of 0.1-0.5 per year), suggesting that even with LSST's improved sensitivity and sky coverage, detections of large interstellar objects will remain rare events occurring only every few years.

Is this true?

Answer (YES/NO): NO